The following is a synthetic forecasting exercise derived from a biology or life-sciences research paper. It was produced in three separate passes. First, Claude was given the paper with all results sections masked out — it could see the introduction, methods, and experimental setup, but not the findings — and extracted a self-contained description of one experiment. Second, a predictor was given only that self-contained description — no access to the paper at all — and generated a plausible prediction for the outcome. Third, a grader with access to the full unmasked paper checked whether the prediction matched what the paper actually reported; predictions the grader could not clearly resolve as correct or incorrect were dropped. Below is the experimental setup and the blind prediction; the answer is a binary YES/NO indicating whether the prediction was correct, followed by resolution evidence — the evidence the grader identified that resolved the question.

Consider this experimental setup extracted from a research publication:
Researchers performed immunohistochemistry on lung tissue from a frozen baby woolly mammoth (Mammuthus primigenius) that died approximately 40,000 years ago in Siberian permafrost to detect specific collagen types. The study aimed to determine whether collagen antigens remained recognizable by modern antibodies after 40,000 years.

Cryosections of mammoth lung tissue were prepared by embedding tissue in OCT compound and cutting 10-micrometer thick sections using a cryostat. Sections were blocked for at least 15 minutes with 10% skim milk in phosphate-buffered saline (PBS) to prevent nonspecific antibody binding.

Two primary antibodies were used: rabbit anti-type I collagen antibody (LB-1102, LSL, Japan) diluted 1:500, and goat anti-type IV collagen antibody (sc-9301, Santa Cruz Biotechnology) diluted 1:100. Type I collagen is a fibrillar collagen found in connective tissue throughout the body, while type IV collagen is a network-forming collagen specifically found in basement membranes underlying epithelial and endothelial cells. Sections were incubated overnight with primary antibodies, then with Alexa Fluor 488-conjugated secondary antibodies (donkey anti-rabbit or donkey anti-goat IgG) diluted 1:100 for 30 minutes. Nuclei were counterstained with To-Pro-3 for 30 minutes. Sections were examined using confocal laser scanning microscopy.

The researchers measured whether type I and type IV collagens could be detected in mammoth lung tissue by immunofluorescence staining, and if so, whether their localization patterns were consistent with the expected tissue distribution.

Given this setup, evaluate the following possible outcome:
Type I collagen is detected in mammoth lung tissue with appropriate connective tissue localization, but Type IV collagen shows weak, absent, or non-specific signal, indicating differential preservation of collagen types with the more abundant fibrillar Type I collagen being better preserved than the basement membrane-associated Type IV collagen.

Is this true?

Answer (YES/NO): NO